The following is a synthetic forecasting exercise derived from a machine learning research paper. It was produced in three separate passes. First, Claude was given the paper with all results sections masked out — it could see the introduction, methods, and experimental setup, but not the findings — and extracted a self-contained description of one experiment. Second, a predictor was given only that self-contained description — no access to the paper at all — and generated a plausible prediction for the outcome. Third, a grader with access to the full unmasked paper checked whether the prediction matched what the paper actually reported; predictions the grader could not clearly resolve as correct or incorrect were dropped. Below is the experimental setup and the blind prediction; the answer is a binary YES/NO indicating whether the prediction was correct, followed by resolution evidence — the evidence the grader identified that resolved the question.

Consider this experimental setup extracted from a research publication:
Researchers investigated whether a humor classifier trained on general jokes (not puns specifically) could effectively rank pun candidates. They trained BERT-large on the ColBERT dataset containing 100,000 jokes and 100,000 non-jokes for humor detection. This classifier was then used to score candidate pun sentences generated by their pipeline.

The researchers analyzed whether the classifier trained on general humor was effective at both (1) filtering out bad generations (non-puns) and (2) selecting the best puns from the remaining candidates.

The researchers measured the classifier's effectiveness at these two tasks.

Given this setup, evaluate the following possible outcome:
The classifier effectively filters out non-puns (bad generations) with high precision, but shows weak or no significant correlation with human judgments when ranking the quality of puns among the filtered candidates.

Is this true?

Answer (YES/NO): YES